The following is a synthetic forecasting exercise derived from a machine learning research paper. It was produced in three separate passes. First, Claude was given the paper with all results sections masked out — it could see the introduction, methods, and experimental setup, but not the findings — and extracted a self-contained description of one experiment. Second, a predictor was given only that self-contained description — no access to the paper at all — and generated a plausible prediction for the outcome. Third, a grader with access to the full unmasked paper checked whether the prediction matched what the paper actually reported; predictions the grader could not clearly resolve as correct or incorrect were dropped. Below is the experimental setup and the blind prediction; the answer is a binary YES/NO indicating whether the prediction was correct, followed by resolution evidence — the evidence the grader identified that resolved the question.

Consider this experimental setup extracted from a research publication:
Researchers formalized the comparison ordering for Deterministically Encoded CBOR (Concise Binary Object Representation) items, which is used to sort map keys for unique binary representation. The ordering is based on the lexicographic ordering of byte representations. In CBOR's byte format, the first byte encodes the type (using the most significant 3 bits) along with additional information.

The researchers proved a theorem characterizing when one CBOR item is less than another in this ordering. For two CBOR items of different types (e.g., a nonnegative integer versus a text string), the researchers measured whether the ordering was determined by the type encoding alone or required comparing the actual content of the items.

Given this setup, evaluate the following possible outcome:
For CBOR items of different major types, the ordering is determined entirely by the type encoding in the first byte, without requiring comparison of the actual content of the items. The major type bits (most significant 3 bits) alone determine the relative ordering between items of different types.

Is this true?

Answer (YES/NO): YES